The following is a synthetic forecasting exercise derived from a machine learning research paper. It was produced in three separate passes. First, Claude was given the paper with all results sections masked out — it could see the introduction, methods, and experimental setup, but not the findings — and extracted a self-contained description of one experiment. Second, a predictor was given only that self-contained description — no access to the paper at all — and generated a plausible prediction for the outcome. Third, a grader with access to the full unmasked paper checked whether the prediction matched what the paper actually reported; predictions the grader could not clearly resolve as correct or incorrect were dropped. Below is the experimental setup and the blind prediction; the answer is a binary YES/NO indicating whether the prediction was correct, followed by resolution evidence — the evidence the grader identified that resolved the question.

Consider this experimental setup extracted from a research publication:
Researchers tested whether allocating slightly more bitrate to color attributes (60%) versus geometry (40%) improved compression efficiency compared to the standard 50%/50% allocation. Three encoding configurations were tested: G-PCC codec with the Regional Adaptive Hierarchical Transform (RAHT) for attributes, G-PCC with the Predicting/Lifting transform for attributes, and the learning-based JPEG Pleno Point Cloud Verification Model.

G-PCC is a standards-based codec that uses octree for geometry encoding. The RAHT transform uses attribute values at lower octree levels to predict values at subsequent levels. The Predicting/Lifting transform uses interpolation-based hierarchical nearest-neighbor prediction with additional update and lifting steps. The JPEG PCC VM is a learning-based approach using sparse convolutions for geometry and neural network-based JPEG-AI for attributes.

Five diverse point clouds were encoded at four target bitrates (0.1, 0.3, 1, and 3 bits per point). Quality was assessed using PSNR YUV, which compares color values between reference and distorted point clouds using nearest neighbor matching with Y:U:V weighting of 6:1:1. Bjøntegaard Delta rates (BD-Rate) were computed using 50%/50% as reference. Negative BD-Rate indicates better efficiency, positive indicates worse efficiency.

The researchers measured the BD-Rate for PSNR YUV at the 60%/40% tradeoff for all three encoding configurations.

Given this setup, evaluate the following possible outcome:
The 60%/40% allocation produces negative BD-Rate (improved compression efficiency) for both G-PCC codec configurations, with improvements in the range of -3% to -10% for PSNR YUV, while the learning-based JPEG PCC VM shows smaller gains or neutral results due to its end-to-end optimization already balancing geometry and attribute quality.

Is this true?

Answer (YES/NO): NO